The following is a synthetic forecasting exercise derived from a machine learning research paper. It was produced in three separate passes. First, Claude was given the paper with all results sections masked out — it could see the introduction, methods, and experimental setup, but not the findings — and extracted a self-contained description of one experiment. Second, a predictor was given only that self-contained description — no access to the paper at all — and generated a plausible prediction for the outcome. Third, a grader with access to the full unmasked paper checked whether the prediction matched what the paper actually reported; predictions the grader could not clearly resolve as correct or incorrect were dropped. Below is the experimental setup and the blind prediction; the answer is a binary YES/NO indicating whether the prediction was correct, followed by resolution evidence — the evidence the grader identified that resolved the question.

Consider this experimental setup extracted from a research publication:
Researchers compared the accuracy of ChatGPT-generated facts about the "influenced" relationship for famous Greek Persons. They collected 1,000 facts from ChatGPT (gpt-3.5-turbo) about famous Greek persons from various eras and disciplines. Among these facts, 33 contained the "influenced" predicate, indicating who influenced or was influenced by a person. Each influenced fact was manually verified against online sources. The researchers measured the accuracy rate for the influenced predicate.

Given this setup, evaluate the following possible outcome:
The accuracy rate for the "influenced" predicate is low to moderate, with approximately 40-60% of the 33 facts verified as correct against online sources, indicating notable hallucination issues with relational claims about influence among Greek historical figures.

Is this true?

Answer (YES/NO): YES